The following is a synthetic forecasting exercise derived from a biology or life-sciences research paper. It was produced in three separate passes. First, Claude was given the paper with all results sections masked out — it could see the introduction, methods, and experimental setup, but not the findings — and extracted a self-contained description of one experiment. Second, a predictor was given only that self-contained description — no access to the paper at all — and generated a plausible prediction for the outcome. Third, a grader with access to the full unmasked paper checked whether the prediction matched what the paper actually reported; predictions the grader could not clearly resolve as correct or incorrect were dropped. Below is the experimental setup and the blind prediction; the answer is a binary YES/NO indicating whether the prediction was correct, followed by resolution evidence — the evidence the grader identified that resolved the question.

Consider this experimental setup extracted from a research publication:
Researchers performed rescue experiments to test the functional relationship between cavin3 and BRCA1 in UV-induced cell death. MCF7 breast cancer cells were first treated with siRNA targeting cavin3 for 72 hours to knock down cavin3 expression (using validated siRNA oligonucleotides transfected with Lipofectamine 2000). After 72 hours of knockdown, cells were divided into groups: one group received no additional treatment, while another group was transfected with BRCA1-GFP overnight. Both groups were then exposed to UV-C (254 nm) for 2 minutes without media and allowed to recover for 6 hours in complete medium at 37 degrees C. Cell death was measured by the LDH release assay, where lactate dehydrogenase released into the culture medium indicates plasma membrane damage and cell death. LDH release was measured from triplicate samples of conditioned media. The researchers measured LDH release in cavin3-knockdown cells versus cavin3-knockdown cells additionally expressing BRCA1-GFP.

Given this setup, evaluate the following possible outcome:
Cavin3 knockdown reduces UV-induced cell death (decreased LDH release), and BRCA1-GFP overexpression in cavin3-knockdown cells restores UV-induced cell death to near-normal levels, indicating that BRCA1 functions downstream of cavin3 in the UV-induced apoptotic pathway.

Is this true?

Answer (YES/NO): YES